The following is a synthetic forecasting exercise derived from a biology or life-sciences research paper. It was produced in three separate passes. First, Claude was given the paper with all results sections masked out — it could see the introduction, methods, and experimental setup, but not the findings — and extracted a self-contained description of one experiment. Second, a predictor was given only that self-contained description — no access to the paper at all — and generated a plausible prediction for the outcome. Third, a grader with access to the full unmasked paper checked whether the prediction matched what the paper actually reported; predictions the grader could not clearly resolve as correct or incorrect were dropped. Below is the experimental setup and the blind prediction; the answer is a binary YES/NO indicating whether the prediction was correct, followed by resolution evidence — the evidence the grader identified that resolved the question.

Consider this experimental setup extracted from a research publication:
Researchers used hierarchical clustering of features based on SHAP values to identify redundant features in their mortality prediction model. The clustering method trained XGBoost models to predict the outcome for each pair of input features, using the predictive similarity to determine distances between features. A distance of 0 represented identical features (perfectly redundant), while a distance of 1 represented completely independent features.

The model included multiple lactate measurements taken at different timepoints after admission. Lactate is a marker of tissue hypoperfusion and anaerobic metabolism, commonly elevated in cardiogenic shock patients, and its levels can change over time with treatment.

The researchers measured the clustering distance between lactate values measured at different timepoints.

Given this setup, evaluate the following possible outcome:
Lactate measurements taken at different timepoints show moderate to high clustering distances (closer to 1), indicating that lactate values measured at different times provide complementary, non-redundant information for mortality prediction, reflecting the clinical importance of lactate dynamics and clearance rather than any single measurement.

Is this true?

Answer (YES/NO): NO